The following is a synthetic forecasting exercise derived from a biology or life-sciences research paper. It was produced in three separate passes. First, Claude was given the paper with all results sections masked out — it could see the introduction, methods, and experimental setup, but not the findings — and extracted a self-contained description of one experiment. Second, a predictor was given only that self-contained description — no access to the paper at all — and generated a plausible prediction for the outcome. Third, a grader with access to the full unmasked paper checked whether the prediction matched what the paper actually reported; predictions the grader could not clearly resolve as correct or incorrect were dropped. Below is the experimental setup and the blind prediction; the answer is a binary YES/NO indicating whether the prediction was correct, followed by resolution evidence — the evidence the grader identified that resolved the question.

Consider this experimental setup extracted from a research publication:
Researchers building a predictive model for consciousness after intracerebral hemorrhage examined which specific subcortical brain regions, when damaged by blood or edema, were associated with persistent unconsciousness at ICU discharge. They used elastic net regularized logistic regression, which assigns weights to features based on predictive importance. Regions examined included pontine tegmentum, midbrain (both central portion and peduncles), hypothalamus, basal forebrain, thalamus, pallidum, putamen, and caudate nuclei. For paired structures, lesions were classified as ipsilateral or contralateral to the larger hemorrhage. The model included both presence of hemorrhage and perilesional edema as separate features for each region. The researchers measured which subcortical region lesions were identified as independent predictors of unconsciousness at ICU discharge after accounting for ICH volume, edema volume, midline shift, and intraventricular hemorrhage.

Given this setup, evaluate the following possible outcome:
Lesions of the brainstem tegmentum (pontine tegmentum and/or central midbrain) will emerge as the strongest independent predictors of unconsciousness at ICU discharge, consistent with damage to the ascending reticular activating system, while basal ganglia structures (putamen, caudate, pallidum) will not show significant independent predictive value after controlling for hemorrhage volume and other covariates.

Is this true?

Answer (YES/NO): NO